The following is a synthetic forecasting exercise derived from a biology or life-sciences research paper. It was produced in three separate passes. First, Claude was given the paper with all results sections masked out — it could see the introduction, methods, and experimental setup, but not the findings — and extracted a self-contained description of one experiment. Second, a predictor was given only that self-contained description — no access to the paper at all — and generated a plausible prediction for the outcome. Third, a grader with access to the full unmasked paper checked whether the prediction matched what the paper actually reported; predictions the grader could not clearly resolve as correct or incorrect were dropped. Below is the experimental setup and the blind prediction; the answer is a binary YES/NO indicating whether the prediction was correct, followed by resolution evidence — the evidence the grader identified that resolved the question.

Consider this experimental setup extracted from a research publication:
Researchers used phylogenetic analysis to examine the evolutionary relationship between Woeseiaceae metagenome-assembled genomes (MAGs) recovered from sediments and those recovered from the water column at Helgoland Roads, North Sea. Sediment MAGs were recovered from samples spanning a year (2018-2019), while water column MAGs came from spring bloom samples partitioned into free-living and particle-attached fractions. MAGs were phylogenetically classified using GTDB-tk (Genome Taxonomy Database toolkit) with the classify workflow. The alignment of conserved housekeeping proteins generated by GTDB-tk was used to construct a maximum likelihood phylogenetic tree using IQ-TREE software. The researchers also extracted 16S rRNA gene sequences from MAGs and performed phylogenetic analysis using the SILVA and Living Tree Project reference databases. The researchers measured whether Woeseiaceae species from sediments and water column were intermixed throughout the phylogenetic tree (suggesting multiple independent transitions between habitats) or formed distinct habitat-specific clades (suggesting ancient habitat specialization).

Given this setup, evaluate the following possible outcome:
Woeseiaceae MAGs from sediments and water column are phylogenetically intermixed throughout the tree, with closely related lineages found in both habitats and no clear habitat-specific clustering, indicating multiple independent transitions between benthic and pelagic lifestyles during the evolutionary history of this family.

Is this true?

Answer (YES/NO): NO